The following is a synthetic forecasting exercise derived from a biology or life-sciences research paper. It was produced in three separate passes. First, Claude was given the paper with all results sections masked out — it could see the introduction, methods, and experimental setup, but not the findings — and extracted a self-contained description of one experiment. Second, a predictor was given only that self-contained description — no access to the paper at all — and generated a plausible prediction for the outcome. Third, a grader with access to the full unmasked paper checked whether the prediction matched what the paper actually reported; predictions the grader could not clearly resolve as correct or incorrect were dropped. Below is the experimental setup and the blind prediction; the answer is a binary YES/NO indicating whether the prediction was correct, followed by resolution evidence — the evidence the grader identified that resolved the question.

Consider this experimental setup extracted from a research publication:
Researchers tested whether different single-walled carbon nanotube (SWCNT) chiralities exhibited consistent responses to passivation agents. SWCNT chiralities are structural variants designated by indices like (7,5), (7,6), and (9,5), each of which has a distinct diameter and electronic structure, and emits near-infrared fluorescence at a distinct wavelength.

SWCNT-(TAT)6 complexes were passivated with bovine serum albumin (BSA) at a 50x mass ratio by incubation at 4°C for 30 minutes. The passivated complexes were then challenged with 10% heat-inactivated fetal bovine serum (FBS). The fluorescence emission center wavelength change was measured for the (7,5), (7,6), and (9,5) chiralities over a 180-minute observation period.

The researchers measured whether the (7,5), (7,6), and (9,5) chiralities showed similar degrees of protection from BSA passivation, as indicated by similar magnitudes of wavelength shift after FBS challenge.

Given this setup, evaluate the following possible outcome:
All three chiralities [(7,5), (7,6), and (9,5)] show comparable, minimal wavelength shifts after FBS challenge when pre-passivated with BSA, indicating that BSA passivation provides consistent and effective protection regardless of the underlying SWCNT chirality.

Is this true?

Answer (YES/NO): NO